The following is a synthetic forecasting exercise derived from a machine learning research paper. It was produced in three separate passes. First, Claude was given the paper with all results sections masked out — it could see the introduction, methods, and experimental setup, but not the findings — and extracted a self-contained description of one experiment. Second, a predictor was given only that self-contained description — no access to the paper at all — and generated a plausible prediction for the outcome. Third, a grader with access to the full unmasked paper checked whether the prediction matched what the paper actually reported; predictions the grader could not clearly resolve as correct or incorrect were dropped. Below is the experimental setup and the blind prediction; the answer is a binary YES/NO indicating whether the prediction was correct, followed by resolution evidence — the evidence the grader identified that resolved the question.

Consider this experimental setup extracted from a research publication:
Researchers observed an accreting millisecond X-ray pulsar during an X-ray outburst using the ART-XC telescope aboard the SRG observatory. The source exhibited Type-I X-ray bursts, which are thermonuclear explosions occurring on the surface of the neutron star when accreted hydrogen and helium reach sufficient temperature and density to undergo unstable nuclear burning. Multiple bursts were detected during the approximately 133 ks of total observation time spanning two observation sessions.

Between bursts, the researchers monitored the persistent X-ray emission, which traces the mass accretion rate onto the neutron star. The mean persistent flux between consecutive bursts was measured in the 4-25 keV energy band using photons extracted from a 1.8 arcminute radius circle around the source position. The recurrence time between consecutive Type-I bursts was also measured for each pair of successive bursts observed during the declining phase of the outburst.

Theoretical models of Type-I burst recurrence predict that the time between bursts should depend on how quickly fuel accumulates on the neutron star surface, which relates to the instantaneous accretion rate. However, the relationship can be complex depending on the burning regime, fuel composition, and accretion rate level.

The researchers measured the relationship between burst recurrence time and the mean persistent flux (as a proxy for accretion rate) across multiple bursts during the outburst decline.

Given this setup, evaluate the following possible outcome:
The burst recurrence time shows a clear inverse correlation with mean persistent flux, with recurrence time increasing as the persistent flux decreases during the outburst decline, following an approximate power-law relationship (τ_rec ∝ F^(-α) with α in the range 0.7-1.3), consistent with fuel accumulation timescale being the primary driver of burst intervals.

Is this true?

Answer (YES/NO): YES